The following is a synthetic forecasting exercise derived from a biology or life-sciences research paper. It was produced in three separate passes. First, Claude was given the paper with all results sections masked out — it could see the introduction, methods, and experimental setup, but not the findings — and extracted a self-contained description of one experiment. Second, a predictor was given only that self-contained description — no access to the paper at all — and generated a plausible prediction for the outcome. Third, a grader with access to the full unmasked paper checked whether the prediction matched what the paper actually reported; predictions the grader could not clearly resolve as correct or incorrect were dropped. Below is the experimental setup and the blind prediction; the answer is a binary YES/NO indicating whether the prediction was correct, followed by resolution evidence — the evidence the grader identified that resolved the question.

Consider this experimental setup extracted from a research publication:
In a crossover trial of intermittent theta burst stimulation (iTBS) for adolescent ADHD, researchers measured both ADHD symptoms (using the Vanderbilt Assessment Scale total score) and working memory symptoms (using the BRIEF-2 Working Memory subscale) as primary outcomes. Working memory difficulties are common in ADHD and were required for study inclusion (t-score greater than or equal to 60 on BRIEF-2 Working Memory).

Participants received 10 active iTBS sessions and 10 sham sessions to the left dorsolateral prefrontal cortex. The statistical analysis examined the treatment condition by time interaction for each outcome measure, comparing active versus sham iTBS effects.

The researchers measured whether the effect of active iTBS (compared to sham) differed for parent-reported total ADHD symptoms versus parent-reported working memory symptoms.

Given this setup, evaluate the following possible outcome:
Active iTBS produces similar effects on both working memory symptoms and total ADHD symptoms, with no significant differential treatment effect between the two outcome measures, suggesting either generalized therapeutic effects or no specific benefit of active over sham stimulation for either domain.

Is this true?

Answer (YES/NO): NO